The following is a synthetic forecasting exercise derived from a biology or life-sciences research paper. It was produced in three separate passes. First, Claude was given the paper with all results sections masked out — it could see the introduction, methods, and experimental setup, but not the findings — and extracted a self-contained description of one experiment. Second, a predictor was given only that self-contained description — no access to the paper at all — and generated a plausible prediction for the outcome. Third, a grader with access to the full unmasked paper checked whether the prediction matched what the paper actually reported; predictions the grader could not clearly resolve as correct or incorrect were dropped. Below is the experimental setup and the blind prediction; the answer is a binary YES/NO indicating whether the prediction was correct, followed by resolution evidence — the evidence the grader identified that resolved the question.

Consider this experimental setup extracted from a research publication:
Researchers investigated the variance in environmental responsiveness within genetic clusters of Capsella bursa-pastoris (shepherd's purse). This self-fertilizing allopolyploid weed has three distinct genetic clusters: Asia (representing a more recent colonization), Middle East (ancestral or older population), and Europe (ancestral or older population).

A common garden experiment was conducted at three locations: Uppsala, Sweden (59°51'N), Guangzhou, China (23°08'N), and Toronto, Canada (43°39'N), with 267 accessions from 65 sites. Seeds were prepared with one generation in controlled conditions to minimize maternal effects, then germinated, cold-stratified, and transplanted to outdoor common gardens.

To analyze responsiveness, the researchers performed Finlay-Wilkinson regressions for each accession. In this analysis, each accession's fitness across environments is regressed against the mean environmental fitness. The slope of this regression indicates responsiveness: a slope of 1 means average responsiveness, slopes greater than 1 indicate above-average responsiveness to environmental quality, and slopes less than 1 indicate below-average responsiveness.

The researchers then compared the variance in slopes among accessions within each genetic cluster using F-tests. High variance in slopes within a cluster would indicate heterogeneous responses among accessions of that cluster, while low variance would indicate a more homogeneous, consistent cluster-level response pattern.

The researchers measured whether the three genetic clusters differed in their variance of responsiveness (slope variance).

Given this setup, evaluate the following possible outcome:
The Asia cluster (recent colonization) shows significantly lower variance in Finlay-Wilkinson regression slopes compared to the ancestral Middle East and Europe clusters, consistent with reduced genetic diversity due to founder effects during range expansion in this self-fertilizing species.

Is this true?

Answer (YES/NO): NO